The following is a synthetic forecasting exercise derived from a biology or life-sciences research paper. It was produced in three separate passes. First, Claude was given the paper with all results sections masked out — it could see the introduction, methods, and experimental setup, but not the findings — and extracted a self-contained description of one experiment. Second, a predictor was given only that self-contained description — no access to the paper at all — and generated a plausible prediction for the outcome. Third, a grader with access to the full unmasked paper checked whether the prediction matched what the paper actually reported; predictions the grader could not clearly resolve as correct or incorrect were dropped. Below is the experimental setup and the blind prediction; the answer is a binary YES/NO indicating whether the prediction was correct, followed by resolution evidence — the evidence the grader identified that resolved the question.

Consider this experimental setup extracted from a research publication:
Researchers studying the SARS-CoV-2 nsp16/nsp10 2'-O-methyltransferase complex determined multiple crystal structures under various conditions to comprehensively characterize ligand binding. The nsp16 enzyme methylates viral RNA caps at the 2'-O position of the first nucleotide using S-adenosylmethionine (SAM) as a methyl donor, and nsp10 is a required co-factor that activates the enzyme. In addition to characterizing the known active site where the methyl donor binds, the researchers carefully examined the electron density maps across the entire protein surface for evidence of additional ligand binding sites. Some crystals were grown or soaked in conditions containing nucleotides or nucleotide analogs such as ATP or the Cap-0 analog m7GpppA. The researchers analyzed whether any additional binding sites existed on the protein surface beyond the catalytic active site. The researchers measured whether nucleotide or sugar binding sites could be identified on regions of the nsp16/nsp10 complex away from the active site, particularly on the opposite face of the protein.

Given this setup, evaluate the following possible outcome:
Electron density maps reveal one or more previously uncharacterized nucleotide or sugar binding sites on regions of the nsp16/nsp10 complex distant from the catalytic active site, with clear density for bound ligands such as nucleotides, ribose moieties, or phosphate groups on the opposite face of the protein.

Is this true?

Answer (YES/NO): YES